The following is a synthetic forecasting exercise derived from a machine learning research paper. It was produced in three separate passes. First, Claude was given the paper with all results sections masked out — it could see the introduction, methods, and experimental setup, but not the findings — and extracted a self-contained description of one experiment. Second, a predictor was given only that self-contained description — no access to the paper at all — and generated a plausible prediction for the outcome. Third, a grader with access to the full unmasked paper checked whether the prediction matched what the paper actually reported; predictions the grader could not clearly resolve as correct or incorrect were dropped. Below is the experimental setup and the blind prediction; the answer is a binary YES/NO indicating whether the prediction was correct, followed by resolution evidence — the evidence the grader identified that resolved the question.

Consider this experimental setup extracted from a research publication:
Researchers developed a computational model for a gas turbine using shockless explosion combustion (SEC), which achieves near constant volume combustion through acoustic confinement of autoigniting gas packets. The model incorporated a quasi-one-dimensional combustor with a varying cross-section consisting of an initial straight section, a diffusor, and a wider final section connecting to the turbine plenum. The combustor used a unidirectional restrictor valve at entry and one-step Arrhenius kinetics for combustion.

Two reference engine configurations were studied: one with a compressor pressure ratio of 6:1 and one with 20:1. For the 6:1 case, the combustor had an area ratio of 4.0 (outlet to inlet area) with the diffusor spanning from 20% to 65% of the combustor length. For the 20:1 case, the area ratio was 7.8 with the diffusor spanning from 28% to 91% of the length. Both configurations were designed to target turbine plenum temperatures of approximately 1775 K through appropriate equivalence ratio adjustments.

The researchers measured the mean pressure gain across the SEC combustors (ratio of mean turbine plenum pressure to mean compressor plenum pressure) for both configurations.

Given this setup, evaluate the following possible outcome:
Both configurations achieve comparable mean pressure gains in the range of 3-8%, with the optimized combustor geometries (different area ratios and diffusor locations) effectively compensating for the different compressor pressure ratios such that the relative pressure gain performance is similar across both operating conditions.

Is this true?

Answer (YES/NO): NO